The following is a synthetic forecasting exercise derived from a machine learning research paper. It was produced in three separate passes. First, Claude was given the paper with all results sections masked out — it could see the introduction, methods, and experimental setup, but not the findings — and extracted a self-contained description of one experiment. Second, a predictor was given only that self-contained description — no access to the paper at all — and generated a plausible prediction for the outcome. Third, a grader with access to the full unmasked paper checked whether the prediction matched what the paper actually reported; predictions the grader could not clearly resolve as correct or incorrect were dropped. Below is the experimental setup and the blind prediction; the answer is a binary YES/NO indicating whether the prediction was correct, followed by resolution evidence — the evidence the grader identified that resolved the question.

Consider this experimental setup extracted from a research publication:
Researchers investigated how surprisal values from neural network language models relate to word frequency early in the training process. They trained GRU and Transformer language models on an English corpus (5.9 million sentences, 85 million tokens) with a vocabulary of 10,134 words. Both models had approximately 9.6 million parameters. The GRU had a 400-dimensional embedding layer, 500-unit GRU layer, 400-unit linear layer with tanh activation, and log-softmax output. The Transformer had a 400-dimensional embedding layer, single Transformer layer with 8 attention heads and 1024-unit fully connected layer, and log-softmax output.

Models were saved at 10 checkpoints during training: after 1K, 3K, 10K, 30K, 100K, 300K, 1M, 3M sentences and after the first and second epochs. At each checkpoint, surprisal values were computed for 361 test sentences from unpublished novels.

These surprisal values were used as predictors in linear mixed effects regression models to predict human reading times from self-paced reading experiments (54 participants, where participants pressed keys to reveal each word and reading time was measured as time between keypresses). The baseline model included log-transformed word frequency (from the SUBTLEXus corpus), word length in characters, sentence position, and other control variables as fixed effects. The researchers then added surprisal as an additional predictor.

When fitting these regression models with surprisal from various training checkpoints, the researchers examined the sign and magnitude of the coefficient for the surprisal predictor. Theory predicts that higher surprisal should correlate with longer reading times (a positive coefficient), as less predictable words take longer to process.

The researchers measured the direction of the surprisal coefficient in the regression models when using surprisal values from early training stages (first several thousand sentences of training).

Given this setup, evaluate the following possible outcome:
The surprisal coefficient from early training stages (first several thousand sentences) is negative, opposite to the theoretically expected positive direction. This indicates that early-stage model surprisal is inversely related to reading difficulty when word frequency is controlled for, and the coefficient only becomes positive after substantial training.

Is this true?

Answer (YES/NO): YES